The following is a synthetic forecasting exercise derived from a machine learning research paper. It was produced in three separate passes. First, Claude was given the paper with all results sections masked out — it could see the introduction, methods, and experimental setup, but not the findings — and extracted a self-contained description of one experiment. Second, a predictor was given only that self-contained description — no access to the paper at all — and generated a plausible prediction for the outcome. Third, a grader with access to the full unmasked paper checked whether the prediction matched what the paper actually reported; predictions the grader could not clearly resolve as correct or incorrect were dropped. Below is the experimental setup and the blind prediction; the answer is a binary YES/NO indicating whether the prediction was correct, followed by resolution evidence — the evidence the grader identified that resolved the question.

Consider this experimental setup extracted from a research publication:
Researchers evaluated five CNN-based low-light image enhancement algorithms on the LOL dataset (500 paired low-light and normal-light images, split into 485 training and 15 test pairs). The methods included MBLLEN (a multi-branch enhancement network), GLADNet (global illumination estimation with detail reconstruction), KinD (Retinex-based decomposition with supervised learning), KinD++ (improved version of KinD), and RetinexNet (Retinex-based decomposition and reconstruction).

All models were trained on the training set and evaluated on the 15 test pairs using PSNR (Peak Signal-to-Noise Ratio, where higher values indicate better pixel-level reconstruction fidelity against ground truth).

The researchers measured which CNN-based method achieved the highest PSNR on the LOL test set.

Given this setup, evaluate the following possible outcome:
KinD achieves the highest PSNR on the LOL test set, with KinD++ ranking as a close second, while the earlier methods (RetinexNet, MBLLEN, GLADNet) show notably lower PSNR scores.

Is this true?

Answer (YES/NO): NO